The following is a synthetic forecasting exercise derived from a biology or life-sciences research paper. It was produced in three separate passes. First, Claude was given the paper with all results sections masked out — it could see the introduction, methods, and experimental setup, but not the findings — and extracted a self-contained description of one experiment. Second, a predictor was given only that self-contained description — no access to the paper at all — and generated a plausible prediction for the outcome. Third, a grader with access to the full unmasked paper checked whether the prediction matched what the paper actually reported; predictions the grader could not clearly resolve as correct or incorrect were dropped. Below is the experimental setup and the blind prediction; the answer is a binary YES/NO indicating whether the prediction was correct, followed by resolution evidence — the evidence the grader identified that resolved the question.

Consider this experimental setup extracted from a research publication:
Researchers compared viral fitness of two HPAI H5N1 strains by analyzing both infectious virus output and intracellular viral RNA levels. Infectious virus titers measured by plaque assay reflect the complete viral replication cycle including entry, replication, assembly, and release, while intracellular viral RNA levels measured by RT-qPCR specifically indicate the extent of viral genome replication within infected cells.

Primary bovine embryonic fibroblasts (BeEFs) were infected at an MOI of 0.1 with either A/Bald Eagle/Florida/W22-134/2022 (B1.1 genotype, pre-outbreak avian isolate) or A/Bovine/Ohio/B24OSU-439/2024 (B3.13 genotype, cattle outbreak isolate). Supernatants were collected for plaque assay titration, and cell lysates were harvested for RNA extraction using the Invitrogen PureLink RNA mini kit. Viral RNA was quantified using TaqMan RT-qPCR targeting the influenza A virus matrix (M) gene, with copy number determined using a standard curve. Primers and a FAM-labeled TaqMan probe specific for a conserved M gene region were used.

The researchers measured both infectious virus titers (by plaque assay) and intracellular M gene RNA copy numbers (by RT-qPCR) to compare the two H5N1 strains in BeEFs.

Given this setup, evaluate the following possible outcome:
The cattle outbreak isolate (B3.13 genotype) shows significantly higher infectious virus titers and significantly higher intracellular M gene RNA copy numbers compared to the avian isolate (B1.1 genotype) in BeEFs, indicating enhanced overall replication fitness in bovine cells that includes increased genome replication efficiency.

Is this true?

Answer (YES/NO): NO